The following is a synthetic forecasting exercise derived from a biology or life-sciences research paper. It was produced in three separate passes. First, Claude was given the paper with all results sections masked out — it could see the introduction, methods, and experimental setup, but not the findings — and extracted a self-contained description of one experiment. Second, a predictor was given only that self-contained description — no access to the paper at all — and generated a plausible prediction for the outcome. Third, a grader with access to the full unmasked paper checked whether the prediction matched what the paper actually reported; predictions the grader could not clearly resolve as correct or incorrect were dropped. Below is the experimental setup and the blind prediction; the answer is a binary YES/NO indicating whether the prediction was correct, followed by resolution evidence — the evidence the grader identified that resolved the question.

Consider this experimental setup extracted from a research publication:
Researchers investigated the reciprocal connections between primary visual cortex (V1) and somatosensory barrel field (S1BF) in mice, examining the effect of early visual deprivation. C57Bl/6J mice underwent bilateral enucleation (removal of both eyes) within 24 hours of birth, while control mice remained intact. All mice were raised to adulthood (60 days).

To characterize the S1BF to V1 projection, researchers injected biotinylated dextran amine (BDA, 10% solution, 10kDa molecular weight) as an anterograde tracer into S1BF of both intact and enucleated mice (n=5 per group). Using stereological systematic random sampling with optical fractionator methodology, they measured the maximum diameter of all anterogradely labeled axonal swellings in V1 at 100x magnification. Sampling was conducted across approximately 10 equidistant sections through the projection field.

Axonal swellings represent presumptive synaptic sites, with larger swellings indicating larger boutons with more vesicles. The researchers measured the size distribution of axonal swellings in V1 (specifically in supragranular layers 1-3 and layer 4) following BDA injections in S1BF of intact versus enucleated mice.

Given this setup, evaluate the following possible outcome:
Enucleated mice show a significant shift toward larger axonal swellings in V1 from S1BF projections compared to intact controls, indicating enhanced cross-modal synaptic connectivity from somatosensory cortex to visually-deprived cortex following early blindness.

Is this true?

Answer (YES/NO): YES